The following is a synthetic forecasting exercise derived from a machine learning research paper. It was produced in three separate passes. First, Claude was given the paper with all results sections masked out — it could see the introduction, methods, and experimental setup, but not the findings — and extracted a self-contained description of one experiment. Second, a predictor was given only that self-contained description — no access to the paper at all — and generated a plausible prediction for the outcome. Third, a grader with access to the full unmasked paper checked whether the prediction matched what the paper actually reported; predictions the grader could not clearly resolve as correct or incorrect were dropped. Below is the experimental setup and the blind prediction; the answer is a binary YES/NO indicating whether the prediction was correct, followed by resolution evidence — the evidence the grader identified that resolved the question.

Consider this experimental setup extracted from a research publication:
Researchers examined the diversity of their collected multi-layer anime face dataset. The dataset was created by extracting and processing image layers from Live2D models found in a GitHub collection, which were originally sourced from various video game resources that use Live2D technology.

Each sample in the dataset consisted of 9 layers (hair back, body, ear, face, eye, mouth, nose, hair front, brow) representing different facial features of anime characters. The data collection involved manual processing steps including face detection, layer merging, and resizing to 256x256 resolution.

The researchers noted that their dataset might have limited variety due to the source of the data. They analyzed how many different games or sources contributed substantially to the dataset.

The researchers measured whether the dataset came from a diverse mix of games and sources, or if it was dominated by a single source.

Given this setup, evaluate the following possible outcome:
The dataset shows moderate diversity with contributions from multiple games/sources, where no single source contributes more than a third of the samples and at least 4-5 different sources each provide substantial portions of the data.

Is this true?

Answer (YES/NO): NO